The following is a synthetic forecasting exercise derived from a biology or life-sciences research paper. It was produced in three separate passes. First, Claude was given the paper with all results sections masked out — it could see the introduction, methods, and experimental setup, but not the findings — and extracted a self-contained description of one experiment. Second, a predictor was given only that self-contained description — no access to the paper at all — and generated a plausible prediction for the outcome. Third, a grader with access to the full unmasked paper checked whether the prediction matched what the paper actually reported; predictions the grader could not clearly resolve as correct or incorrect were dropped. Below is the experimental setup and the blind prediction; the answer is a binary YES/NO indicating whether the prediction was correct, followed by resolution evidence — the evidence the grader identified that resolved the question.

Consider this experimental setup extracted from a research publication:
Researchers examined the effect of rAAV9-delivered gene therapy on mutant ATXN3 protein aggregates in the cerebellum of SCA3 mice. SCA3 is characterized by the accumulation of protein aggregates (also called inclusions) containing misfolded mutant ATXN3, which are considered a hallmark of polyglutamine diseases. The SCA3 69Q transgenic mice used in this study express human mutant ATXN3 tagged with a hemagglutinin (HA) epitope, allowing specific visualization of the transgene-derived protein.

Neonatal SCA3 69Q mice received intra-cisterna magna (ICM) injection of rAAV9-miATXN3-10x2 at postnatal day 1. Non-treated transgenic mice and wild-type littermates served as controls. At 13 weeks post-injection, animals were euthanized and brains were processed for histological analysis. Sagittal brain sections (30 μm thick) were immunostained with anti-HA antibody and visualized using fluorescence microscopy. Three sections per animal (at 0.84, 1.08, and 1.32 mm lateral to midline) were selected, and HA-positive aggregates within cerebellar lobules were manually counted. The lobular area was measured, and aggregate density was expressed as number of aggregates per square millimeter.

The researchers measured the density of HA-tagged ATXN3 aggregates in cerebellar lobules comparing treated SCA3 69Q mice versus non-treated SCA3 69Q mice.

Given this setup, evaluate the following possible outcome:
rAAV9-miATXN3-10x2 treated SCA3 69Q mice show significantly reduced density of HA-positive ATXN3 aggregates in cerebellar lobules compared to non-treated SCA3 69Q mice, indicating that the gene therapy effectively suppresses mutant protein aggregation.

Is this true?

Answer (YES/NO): YES